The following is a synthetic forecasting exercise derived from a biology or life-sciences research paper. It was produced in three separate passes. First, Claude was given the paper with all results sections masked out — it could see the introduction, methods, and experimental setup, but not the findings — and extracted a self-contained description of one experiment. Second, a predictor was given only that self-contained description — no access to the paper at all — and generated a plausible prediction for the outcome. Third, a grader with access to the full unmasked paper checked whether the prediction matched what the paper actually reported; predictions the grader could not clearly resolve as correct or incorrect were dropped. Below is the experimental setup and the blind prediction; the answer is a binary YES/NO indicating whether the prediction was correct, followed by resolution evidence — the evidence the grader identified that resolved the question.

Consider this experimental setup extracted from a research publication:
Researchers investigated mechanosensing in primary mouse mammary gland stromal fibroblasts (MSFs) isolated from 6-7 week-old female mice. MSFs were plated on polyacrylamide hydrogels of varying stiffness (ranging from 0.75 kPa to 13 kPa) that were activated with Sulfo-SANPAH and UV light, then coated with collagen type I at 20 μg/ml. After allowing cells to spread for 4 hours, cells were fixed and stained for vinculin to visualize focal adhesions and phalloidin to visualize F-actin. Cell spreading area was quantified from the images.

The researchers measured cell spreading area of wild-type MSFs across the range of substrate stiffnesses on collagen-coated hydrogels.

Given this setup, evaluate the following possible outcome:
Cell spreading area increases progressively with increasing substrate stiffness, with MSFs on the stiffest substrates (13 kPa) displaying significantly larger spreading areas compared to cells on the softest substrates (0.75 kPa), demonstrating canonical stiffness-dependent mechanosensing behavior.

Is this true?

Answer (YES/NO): NO